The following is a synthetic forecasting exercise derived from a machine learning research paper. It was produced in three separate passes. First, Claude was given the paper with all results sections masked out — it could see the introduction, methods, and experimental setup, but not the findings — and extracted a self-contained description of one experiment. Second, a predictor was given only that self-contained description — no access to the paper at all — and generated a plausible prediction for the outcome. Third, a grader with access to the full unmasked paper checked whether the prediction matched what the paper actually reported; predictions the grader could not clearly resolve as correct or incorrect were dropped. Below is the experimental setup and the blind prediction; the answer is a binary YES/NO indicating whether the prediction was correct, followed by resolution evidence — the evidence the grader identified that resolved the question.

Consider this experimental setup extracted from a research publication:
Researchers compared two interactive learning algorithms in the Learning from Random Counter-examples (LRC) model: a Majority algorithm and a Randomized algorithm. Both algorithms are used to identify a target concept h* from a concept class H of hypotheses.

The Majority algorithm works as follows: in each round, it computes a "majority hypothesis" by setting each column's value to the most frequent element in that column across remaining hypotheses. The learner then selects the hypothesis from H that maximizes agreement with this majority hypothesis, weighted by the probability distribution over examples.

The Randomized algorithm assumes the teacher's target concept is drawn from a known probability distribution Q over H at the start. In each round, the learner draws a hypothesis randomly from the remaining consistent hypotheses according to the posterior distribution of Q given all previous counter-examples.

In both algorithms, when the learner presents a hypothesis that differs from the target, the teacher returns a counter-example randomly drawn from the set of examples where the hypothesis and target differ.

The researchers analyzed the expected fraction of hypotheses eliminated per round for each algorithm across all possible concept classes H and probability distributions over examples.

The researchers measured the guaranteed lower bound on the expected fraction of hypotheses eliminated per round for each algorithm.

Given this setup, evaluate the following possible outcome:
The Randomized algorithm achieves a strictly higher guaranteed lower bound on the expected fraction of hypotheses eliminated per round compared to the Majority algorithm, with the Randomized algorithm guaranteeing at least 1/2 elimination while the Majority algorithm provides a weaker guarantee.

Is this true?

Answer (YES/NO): YES